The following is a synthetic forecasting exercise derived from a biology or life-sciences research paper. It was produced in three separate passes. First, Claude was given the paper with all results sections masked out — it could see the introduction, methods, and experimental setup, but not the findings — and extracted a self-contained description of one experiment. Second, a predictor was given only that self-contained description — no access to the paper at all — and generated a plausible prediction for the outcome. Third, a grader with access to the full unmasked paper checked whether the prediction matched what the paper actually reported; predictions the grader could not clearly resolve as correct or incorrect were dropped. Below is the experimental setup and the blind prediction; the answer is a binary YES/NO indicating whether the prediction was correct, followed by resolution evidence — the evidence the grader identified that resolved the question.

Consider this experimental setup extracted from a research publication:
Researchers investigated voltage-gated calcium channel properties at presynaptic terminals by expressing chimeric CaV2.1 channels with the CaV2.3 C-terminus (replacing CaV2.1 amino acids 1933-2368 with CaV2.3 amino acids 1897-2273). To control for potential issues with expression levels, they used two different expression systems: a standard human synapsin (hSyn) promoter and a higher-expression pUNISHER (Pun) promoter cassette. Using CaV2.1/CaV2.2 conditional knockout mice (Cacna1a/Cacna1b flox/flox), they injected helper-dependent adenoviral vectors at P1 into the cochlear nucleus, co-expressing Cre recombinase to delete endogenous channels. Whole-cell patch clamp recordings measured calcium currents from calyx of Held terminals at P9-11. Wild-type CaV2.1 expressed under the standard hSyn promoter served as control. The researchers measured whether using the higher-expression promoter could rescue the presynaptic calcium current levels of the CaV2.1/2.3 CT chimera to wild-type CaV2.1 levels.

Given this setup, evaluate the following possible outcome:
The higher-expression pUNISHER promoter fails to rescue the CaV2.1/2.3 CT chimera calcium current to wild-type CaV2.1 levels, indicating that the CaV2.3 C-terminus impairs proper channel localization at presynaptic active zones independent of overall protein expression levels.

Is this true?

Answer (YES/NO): YES